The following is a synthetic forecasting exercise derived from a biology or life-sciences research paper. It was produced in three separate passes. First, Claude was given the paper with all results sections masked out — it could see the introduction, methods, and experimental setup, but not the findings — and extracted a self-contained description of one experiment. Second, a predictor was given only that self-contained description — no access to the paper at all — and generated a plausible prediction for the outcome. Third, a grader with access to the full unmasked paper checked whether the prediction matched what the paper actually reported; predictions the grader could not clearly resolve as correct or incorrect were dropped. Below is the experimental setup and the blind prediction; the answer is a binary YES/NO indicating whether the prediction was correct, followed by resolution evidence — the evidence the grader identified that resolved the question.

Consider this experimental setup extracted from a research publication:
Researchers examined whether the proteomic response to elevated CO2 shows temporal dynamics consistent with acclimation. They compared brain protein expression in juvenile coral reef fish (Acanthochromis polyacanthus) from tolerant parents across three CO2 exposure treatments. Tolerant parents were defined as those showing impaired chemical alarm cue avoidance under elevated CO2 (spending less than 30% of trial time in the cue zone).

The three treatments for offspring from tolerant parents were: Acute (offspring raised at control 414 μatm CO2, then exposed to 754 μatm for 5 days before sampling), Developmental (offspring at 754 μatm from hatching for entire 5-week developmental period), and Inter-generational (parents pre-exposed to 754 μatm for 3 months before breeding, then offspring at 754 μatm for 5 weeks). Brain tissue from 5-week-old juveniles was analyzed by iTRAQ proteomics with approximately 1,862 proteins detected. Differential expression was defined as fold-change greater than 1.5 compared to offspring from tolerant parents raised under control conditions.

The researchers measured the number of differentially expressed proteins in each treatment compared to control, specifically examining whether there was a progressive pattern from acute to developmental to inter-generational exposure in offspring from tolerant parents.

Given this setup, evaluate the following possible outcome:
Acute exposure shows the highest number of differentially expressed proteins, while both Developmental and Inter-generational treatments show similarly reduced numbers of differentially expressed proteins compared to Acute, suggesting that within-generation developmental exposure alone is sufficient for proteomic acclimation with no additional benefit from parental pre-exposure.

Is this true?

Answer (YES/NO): NO